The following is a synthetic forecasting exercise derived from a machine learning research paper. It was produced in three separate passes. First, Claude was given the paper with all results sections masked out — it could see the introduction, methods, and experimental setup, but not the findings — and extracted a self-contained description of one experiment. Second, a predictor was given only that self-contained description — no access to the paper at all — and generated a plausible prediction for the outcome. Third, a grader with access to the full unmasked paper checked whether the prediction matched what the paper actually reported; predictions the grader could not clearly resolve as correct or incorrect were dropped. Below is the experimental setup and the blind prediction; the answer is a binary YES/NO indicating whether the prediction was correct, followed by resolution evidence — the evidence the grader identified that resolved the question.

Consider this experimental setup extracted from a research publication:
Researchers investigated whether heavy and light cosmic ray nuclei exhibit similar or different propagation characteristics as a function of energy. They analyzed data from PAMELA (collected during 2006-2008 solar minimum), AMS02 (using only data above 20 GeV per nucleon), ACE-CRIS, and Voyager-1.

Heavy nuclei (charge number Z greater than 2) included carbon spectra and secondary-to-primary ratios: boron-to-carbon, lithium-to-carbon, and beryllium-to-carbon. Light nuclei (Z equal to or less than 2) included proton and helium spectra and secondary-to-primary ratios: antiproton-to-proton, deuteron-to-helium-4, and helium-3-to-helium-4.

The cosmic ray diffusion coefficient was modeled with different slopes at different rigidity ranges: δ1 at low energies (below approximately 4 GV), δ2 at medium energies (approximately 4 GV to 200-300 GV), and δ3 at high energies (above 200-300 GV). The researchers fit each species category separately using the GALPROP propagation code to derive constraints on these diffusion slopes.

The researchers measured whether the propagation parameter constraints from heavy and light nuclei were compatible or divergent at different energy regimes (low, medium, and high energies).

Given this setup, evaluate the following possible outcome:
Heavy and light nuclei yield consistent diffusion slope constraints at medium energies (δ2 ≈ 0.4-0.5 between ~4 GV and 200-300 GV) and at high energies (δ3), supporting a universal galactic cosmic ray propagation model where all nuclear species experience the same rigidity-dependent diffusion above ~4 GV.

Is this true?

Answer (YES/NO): YES